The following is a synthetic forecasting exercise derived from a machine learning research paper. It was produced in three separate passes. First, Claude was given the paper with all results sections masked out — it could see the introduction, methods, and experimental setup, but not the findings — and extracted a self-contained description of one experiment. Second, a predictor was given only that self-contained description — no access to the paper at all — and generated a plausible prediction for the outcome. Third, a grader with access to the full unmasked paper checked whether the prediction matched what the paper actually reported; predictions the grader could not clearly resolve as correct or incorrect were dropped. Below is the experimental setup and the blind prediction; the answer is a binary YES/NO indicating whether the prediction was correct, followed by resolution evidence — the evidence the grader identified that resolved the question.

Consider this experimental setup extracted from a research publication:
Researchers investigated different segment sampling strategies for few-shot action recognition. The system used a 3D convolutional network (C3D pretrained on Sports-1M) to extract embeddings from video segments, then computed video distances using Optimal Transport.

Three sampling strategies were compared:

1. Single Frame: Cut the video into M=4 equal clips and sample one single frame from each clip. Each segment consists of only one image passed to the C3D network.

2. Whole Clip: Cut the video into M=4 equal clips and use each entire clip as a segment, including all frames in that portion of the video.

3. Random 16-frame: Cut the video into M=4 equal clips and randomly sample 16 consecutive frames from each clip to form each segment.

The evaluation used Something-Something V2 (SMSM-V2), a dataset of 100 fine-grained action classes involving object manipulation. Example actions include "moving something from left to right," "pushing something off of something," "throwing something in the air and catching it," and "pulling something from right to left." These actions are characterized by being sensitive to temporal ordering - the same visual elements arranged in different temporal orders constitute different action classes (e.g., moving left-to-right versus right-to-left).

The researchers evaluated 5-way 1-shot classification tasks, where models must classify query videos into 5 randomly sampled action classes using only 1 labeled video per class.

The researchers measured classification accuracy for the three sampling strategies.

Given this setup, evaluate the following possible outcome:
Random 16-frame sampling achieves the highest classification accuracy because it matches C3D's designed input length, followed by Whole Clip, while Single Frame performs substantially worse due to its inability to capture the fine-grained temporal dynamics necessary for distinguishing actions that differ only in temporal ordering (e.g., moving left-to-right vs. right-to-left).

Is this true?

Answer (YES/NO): YES